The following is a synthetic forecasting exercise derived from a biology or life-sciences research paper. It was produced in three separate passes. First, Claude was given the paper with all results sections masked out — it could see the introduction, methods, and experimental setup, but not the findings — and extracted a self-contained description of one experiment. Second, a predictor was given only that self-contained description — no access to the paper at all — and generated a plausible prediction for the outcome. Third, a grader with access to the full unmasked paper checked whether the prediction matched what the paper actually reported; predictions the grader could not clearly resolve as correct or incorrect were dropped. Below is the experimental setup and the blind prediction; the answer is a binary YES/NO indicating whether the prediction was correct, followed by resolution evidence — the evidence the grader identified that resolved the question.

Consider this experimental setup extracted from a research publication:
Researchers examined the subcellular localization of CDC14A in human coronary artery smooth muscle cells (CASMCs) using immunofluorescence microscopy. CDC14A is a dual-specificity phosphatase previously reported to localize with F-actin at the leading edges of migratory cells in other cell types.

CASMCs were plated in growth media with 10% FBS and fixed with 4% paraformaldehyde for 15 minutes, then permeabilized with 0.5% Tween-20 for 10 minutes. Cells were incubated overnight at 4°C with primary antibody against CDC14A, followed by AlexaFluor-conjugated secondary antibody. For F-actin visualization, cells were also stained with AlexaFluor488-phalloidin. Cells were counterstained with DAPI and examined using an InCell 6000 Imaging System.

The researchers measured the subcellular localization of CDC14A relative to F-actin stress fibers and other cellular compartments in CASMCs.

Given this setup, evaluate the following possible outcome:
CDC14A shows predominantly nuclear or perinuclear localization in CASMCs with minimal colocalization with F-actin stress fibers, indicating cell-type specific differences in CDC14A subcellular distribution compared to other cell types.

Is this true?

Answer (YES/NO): NO